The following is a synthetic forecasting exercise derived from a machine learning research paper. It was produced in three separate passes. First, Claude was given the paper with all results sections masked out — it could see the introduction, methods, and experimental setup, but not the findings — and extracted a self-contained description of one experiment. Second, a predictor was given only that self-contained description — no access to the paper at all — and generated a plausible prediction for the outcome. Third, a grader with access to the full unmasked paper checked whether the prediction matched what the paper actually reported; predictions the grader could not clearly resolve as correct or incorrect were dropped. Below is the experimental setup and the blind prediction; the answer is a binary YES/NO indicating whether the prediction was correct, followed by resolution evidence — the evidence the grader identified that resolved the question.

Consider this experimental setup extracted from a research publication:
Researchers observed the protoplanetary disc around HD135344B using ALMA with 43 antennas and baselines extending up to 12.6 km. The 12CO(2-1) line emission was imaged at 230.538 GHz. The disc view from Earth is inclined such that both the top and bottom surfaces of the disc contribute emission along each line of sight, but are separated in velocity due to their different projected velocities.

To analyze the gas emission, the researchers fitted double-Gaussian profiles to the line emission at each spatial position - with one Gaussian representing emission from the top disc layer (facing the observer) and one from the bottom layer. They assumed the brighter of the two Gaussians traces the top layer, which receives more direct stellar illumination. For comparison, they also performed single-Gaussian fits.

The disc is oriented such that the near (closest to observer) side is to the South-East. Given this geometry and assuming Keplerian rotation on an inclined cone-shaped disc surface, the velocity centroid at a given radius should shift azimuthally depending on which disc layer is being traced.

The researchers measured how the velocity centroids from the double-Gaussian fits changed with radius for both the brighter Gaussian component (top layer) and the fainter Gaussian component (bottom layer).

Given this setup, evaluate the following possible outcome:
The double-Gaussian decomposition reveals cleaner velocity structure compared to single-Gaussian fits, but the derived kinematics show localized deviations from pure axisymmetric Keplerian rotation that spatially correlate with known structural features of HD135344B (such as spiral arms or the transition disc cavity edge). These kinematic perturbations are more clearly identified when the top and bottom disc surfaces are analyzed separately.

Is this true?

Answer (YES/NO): NO